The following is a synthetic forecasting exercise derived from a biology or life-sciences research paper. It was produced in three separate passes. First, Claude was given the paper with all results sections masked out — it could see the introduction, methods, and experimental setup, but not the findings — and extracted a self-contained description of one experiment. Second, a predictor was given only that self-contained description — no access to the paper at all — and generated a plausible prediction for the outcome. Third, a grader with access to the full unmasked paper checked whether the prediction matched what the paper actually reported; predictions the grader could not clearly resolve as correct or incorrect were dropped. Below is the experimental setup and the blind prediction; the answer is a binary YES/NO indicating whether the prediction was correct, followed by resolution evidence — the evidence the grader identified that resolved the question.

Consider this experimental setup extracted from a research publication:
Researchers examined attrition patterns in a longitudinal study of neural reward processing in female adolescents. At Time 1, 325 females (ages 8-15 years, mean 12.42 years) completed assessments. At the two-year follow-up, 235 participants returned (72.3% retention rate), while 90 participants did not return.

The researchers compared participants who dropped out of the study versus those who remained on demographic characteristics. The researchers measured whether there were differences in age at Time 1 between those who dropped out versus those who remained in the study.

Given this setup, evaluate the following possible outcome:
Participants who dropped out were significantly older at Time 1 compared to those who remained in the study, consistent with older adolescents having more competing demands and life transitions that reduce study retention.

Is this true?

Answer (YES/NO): YES